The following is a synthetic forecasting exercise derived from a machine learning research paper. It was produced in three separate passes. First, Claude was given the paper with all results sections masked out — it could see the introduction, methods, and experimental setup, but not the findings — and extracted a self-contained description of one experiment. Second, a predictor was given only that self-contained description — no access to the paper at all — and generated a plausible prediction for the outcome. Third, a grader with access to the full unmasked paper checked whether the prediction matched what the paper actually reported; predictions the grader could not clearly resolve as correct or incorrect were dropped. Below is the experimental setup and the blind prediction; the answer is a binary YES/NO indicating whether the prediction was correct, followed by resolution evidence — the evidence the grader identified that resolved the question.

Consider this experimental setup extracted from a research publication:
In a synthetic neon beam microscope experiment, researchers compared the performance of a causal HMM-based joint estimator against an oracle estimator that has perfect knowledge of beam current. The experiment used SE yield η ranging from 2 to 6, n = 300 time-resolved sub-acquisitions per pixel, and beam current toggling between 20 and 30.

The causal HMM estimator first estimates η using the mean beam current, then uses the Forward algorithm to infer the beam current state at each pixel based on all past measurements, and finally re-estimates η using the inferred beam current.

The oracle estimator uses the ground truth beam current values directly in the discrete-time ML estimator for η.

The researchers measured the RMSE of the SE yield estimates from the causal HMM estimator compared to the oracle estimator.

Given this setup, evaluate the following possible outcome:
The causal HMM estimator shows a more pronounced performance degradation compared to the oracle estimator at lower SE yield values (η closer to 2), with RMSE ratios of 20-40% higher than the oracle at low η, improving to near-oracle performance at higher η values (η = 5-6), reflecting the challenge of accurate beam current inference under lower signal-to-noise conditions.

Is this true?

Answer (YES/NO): NO